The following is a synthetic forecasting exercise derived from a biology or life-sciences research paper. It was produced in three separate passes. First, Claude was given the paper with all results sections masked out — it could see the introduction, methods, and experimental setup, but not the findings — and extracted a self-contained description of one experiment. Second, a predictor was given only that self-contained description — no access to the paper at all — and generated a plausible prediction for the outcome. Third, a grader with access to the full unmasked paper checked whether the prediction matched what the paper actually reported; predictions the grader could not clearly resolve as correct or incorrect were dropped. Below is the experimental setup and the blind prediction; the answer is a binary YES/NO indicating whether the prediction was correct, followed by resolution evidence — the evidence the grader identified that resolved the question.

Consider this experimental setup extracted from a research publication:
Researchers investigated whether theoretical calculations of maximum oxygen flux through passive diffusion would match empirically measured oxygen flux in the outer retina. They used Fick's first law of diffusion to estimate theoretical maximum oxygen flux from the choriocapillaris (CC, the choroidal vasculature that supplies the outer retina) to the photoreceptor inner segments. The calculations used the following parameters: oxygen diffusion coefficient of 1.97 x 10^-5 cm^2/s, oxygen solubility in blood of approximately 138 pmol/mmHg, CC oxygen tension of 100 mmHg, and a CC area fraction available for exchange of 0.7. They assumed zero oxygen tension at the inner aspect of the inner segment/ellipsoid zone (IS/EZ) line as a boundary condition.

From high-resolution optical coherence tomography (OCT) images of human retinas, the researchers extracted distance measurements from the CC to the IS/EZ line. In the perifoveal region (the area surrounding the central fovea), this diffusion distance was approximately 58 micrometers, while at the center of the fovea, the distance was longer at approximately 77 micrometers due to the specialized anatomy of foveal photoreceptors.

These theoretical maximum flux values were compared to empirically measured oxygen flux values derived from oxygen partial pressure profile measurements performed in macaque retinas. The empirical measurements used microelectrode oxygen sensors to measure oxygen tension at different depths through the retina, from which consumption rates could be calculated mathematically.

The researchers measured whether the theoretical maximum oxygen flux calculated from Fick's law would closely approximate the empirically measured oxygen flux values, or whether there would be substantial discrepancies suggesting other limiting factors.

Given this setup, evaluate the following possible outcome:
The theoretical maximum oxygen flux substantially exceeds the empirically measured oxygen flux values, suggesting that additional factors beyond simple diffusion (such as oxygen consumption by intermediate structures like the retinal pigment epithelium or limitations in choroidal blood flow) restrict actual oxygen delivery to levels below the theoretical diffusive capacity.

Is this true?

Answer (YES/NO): NO